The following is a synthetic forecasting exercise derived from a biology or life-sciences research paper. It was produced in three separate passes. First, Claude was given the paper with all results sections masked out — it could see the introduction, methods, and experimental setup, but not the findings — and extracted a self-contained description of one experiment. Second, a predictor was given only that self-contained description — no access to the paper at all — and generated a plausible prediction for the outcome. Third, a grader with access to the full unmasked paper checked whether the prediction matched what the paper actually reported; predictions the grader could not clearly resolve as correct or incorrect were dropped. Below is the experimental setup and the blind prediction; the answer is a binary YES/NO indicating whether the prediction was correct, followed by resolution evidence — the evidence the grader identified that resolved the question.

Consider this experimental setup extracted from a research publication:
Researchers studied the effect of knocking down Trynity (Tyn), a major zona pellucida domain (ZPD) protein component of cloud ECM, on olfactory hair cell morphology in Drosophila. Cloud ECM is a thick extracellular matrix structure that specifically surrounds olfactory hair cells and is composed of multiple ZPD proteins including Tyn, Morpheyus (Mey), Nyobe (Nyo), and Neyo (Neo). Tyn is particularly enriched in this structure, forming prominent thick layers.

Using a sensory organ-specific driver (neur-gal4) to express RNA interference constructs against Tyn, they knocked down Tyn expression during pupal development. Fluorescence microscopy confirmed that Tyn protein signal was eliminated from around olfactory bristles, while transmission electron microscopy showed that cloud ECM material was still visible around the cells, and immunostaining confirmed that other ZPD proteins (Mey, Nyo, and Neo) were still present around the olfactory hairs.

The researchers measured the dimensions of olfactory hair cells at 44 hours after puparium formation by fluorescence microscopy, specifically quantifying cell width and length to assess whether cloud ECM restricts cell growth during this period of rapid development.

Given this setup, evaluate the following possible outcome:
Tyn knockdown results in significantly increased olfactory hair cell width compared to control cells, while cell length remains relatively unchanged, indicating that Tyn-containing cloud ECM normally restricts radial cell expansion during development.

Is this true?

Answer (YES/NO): NO